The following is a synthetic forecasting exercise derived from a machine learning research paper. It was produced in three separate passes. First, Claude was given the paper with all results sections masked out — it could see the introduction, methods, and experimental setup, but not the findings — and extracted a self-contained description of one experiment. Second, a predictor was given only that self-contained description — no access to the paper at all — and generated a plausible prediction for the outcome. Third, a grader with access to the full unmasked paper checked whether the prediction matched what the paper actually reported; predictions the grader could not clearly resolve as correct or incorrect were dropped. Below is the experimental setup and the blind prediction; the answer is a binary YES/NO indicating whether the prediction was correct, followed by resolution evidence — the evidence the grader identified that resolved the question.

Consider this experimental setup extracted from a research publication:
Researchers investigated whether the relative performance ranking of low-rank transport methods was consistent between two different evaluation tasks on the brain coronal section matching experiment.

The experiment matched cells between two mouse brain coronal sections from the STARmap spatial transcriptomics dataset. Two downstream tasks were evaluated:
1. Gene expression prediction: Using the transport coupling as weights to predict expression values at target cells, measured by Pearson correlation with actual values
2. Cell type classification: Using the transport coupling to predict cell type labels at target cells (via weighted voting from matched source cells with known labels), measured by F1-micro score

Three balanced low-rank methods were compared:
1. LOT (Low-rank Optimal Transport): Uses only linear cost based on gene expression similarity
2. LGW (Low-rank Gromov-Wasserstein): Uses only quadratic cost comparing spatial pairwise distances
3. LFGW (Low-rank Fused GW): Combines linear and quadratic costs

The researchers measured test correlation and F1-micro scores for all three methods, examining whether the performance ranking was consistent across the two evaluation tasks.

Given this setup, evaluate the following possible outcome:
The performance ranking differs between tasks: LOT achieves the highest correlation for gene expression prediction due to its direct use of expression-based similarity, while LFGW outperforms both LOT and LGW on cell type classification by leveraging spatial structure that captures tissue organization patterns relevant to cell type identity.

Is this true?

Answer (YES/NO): NO